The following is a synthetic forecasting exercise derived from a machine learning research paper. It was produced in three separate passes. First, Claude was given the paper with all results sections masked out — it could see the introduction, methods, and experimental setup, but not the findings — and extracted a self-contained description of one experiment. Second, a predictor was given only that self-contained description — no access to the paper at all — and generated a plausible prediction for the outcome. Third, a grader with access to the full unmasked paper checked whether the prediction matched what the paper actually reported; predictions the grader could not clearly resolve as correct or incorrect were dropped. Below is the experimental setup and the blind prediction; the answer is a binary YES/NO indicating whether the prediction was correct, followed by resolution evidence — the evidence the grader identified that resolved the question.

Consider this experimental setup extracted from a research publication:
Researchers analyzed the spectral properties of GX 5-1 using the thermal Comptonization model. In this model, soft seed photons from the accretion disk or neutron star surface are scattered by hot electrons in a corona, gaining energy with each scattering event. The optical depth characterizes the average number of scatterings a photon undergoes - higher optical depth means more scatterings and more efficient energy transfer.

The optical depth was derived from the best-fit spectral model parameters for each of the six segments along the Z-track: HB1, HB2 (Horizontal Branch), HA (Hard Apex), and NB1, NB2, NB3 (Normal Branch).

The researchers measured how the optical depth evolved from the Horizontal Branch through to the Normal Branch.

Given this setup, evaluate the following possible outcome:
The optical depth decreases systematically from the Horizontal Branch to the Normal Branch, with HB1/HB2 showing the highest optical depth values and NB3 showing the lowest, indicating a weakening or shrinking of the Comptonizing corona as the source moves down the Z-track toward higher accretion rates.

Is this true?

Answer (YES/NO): NO